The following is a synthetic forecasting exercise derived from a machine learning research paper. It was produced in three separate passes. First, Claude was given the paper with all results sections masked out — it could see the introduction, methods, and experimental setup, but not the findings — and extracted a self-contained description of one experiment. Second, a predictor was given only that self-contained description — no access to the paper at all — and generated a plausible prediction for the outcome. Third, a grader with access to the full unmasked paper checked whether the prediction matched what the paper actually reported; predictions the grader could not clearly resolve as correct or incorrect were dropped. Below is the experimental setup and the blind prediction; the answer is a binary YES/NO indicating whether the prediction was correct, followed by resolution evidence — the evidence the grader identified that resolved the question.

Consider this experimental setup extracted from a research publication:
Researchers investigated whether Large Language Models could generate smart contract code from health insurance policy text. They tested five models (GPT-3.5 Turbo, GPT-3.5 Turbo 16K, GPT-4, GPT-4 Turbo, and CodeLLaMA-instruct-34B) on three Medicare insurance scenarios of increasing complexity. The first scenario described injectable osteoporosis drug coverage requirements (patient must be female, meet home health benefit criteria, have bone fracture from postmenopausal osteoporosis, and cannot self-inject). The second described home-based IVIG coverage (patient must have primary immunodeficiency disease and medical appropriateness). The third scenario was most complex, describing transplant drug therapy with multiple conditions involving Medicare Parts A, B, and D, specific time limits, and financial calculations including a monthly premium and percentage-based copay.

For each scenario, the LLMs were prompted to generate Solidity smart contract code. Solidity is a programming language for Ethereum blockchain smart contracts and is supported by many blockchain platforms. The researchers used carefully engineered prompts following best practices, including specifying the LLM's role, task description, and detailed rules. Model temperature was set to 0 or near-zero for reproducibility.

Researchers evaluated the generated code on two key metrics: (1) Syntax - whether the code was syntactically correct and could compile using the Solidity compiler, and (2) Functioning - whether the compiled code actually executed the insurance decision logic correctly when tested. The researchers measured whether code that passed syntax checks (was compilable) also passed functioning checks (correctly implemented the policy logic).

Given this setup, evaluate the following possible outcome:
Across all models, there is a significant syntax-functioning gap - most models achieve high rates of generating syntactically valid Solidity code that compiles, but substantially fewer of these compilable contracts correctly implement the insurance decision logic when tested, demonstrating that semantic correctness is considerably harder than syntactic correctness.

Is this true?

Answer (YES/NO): NO